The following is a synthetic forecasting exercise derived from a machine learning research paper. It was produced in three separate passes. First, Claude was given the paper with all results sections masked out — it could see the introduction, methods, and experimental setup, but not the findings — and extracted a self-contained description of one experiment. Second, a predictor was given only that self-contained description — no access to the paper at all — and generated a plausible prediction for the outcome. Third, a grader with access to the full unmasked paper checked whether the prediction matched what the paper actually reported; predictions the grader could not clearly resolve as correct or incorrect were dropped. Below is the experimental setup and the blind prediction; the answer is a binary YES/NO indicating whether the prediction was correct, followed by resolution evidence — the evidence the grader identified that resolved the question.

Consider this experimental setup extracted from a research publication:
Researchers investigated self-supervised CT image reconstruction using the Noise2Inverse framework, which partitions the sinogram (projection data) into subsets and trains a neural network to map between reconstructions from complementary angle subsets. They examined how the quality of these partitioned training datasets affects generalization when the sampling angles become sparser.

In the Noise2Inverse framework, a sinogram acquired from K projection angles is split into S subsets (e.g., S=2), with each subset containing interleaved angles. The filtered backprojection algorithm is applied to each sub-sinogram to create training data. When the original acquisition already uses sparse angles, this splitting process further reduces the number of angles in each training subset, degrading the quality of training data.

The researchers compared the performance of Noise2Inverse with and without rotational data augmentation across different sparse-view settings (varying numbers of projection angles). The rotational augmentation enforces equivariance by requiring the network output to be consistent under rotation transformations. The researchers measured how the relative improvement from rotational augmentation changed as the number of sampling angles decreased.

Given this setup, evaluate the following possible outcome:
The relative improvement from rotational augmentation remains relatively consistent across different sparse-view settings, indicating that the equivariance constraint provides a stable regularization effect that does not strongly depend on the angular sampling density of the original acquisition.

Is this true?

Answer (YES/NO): NO